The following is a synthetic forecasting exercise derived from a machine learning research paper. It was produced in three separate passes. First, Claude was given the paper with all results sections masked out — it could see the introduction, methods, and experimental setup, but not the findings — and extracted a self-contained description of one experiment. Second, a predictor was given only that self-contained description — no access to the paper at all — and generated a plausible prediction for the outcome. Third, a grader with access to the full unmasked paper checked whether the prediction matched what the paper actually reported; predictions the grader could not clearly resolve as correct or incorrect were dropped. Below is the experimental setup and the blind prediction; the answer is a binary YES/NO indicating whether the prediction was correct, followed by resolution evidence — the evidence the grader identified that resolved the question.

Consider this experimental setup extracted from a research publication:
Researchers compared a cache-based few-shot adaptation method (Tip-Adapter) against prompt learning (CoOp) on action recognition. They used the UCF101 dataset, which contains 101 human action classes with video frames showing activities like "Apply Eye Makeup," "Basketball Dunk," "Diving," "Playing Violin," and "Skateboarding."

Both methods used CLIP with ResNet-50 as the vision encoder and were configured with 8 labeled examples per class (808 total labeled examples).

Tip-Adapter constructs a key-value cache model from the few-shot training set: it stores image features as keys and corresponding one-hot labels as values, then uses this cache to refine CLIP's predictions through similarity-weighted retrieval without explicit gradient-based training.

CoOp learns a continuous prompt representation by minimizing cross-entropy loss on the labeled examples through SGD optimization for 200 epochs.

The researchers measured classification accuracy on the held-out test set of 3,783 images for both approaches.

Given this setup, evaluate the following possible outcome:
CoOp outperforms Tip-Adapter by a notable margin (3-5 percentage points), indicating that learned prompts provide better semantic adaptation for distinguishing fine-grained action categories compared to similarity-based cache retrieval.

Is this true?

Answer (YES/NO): NO